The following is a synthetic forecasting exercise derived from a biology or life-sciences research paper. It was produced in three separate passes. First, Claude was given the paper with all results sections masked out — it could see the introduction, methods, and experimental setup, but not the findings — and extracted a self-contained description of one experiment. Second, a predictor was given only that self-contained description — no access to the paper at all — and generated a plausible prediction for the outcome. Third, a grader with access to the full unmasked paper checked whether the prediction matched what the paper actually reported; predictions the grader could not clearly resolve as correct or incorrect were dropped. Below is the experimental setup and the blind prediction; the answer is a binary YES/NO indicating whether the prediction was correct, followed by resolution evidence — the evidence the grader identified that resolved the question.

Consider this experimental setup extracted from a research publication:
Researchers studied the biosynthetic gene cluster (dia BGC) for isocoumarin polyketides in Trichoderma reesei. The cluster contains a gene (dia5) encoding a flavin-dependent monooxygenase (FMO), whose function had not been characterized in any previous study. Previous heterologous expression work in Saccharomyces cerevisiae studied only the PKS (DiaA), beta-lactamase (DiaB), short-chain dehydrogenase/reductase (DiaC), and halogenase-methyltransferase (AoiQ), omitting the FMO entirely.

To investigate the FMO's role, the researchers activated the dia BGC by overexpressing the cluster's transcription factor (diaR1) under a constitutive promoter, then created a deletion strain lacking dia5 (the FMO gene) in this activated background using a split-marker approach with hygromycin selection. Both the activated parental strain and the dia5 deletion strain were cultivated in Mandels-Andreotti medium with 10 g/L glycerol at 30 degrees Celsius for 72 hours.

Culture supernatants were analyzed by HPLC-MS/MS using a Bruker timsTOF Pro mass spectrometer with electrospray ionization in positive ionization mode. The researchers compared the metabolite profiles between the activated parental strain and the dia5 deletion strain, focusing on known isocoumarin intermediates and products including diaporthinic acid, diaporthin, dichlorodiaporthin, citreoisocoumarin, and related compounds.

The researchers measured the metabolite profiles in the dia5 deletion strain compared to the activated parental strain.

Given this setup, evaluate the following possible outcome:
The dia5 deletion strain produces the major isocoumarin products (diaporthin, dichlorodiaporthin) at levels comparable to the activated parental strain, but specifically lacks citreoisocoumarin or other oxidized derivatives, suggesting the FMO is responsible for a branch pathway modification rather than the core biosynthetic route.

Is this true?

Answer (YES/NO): NO